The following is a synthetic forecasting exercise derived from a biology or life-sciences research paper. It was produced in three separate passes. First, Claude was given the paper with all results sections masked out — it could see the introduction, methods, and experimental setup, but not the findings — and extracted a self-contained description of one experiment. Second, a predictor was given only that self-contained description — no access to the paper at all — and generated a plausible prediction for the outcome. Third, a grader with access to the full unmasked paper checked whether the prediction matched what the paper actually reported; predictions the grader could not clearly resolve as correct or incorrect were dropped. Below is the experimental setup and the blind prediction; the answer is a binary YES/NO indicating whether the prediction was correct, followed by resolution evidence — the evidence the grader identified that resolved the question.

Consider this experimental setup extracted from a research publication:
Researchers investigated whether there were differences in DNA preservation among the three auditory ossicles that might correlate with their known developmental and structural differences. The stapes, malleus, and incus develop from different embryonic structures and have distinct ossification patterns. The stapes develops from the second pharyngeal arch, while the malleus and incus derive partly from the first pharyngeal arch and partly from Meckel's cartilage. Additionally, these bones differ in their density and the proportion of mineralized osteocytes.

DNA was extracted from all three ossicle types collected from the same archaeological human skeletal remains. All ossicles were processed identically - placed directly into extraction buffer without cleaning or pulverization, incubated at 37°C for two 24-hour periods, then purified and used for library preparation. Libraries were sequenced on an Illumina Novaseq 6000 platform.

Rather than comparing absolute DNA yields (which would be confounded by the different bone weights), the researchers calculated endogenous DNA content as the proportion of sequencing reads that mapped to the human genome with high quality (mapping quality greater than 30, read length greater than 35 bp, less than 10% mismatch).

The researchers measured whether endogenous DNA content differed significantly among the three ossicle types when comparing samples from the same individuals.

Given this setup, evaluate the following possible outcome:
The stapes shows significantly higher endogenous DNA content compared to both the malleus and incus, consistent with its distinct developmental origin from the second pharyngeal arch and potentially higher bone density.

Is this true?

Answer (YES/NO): NO